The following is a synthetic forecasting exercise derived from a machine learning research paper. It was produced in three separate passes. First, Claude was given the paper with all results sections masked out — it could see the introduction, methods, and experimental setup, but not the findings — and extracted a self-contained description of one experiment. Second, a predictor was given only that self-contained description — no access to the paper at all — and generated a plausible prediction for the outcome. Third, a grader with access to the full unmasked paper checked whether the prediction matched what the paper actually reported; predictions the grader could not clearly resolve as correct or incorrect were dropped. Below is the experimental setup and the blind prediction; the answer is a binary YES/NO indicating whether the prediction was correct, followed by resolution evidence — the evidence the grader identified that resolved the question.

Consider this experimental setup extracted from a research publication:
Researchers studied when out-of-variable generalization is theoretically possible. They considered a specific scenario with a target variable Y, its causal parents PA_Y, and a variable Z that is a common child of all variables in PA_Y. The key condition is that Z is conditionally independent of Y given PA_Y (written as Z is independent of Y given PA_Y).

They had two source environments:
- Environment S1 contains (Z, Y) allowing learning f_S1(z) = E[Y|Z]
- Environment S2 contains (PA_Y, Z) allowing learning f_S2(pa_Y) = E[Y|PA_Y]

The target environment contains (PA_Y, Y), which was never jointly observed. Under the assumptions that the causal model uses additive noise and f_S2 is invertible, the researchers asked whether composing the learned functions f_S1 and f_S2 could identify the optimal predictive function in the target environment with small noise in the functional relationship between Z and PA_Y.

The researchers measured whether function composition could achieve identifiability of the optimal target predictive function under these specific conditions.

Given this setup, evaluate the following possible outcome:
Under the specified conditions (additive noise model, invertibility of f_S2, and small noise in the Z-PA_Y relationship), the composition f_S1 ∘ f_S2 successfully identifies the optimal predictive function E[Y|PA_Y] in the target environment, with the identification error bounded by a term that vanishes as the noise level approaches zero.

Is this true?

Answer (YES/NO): NO